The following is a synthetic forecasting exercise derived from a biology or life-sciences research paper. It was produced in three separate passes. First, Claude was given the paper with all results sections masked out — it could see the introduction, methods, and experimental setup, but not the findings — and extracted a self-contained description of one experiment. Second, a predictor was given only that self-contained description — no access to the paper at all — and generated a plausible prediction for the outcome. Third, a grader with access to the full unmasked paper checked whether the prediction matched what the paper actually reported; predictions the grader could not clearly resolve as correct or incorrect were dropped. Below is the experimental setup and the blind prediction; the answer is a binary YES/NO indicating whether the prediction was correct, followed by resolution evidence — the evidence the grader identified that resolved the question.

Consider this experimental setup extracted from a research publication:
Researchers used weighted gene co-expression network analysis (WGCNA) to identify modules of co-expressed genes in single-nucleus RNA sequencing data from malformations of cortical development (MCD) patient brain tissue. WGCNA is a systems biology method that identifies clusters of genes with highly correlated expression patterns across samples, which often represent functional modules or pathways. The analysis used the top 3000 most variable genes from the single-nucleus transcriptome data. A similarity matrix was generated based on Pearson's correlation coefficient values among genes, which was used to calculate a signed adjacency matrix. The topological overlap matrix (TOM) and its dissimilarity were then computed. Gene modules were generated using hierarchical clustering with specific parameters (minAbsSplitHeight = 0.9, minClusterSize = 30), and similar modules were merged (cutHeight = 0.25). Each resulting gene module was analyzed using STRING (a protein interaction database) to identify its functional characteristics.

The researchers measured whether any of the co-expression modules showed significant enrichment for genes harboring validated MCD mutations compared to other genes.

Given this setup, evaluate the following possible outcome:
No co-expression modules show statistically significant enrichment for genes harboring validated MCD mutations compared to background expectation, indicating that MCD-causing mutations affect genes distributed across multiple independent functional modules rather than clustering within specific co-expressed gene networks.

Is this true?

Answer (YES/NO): NO